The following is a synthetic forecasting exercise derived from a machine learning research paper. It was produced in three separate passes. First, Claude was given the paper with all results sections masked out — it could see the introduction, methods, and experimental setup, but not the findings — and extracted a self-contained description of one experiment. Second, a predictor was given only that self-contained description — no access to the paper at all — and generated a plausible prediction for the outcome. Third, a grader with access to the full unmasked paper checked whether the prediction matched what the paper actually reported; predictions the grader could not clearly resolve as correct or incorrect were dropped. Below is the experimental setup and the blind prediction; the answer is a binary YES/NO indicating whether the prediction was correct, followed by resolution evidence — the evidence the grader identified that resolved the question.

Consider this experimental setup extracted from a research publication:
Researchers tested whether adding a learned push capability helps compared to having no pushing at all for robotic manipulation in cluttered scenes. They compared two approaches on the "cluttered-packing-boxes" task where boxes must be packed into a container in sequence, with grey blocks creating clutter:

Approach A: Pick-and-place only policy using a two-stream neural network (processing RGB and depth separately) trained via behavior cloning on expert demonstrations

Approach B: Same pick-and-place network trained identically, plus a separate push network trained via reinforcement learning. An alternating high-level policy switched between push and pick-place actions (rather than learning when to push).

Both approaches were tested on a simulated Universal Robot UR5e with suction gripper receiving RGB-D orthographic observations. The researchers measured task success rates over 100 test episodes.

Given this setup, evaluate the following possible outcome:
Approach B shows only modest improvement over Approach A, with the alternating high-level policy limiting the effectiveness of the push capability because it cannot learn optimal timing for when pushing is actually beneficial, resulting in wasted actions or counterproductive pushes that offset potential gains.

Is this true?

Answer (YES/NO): NO